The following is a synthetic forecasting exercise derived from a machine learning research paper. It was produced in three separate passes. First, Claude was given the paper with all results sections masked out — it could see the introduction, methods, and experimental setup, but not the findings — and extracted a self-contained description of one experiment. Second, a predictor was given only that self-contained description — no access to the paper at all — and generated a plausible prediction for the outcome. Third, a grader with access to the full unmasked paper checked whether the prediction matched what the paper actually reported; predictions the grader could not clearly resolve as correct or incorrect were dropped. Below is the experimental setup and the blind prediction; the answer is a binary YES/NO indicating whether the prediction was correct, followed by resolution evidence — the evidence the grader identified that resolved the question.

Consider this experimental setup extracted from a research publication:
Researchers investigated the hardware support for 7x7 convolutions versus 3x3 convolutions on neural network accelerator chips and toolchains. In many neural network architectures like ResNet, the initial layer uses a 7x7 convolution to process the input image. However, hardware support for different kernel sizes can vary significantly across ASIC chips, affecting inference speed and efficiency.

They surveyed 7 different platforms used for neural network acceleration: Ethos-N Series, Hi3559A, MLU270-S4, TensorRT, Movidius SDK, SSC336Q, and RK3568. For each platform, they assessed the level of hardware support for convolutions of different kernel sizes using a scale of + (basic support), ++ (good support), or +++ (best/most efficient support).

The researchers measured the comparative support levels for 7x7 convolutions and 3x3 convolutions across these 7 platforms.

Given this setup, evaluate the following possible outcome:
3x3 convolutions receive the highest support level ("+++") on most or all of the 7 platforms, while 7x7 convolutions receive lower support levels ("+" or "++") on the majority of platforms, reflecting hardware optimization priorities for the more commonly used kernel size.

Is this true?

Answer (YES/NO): YES